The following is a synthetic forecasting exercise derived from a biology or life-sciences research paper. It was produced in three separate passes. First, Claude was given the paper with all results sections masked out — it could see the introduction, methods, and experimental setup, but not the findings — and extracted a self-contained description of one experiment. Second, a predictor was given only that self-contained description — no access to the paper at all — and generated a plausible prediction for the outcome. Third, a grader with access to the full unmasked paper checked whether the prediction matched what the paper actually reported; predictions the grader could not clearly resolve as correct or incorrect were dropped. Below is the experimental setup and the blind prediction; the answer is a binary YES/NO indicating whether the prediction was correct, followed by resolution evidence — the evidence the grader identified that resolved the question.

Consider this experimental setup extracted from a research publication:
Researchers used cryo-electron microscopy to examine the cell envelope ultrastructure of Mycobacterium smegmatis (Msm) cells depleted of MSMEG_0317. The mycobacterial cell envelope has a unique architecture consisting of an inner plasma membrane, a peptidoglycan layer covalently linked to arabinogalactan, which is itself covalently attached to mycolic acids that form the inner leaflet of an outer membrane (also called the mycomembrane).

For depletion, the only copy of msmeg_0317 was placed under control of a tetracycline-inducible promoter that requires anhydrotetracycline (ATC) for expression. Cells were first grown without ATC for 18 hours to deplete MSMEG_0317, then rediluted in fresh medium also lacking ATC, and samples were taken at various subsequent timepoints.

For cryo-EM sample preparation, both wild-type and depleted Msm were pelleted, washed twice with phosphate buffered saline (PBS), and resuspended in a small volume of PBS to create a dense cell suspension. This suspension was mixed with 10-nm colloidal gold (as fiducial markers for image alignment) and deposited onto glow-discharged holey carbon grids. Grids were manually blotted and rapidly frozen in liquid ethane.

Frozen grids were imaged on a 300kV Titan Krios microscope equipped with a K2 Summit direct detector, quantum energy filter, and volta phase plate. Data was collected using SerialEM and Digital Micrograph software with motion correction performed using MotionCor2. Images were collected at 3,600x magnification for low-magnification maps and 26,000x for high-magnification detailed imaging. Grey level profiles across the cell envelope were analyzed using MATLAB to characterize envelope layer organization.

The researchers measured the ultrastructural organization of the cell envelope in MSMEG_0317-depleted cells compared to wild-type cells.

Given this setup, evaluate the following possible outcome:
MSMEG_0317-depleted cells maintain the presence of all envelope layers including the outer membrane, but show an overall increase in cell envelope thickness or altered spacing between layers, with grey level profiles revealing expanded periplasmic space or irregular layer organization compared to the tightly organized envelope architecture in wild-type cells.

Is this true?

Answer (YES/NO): NO